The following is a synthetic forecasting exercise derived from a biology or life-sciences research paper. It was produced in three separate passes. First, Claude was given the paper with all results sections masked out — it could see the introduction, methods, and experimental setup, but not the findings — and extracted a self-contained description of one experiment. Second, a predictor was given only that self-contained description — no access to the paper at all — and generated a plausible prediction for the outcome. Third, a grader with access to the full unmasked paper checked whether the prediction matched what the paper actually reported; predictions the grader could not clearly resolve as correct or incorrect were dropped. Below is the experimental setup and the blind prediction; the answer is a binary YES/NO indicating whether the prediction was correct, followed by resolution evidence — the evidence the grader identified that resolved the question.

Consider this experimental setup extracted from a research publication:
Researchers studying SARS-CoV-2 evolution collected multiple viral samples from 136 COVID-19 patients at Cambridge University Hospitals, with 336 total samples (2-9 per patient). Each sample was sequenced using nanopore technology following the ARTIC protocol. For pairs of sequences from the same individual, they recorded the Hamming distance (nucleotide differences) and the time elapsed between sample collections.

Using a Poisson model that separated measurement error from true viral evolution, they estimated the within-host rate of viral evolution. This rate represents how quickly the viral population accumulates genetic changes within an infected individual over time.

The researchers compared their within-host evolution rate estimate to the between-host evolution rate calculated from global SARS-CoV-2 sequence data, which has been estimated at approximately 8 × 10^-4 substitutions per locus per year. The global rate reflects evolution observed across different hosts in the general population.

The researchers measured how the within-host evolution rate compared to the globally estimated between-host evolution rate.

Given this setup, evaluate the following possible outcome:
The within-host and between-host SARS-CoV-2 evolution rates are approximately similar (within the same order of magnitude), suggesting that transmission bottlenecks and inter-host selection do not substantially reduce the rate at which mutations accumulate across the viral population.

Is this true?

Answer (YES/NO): YES